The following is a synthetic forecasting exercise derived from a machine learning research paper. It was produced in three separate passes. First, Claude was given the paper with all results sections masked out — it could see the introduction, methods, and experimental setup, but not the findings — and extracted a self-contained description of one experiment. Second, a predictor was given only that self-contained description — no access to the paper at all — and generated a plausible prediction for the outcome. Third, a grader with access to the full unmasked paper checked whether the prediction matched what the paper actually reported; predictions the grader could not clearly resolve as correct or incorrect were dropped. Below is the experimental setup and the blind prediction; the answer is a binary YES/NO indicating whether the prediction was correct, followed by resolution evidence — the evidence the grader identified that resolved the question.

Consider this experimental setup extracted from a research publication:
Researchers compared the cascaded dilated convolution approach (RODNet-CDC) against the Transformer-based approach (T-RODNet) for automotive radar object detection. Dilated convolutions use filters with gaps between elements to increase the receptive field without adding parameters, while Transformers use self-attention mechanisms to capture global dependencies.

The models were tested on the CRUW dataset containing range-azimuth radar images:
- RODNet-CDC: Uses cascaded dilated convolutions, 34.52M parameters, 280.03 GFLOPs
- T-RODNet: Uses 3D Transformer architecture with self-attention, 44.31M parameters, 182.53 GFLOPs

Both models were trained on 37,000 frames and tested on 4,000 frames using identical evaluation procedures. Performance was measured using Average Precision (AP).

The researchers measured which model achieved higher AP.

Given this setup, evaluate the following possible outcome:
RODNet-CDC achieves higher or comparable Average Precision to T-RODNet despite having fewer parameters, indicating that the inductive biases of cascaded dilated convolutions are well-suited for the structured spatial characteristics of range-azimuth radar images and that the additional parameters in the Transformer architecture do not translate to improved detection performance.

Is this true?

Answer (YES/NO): NO